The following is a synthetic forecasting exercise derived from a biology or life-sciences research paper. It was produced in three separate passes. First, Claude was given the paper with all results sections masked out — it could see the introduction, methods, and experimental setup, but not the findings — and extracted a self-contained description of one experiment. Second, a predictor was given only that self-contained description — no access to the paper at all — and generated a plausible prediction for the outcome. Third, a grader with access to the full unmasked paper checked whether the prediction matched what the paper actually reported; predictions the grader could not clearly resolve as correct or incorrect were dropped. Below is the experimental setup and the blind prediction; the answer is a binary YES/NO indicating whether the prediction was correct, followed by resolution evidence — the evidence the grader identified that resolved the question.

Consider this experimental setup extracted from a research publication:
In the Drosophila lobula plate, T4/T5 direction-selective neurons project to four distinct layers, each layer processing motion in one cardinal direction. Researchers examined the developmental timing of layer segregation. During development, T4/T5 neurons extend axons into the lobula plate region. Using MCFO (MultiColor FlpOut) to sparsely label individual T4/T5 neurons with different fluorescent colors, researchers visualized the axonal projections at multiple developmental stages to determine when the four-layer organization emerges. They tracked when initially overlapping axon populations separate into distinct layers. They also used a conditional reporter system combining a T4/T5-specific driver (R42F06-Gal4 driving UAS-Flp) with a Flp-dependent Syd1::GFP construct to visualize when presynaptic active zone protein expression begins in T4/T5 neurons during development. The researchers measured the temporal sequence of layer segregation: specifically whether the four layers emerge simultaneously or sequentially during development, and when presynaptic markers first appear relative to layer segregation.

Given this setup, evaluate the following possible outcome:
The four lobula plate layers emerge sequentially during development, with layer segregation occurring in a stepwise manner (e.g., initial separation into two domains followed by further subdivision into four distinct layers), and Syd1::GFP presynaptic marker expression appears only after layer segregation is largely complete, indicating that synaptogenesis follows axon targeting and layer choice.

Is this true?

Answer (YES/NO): NO